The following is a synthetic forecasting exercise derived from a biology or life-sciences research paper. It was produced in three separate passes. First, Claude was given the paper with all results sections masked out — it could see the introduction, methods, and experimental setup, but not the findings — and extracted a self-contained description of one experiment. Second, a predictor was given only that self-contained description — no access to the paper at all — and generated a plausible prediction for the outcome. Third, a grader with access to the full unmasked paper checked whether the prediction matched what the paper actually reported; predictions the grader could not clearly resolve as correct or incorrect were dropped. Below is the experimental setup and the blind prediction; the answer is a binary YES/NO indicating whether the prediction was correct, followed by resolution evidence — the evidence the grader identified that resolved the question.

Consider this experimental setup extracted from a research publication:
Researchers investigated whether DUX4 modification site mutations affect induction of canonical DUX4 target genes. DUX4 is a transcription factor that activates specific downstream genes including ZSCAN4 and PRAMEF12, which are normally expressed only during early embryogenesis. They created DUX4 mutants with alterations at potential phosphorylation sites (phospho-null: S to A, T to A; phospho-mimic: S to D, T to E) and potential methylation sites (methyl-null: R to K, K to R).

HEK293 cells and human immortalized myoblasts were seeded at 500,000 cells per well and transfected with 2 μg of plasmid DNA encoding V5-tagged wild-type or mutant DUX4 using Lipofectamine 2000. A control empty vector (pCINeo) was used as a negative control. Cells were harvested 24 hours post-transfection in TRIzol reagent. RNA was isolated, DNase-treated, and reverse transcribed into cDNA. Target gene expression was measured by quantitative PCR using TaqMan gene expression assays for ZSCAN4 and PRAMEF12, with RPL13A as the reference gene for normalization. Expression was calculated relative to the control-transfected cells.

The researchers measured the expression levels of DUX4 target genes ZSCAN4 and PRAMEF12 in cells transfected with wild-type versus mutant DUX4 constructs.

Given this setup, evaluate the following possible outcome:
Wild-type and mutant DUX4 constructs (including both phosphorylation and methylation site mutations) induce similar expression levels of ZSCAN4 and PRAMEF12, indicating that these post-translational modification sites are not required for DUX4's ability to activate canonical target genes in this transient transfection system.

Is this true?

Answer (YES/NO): NO